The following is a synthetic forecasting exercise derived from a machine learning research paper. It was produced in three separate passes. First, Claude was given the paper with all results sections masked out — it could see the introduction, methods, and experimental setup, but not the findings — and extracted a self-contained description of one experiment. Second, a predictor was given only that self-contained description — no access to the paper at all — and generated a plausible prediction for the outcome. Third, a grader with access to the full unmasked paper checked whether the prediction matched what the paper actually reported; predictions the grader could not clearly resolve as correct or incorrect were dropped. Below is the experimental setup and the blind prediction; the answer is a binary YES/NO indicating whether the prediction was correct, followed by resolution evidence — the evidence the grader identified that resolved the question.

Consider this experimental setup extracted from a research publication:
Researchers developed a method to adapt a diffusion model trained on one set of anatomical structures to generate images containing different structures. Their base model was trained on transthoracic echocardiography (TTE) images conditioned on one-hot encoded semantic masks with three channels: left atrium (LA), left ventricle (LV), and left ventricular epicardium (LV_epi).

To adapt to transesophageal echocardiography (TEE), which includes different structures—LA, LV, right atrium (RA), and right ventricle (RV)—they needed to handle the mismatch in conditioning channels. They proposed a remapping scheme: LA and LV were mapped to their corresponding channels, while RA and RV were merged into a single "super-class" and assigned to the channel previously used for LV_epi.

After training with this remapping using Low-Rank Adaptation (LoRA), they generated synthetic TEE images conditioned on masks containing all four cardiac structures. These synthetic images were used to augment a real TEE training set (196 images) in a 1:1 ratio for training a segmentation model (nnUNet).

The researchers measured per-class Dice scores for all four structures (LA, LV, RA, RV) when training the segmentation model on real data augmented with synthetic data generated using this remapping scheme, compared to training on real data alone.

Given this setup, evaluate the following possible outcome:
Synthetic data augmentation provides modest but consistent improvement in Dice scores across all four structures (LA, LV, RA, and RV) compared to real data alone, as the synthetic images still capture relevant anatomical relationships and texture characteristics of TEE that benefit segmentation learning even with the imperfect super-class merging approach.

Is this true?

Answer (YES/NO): NO